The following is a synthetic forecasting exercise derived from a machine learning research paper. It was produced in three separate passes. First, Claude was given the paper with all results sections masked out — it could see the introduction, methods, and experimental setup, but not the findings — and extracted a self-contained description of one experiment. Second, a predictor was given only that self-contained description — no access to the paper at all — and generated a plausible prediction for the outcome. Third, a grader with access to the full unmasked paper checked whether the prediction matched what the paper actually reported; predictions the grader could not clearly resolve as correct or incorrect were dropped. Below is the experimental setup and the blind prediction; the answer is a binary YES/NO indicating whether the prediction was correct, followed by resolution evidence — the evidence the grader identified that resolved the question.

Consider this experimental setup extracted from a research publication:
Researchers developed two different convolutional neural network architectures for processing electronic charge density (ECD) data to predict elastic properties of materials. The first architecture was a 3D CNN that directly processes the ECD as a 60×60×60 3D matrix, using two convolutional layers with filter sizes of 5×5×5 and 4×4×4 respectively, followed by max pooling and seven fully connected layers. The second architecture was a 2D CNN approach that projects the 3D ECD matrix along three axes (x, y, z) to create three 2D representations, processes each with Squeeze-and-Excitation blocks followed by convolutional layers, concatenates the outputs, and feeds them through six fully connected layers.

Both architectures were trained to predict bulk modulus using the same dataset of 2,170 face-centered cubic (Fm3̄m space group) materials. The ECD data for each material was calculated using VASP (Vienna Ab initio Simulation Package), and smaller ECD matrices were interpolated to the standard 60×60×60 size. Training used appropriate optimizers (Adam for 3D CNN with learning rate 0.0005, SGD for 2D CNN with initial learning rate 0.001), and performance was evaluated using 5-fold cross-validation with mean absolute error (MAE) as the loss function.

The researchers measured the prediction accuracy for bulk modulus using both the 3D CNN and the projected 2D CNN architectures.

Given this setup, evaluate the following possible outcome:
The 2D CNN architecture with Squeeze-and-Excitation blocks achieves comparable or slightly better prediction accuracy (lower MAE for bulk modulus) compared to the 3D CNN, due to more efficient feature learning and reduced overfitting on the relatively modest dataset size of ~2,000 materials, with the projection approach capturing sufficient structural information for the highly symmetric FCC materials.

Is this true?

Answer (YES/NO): NO